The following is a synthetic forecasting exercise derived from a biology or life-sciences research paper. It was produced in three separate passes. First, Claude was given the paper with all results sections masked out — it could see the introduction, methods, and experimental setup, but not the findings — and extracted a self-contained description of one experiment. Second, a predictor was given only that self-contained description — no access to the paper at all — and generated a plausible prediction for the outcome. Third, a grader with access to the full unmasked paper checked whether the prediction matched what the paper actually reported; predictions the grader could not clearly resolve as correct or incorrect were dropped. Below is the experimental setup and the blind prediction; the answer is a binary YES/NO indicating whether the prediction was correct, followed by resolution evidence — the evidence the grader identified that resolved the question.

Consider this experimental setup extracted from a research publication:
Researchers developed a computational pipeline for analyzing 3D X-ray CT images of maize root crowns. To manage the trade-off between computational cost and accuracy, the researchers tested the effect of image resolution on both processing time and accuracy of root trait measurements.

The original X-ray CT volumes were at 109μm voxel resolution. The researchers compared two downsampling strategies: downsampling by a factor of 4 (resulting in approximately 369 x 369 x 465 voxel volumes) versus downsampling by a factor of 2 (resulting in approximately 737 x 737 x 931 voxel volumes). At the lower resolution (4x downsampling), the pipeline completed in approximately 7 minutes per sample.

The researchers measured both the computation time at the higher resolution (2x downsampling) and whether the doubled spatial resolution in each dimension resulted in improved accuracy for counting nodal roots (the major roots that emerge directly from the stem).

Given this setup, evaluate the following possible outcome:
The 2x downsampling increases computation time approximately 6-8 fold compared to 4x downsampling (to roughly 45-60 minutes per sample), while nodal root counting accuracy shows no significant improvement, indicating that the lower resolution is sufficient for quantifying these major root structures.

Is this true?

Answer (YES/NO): NO